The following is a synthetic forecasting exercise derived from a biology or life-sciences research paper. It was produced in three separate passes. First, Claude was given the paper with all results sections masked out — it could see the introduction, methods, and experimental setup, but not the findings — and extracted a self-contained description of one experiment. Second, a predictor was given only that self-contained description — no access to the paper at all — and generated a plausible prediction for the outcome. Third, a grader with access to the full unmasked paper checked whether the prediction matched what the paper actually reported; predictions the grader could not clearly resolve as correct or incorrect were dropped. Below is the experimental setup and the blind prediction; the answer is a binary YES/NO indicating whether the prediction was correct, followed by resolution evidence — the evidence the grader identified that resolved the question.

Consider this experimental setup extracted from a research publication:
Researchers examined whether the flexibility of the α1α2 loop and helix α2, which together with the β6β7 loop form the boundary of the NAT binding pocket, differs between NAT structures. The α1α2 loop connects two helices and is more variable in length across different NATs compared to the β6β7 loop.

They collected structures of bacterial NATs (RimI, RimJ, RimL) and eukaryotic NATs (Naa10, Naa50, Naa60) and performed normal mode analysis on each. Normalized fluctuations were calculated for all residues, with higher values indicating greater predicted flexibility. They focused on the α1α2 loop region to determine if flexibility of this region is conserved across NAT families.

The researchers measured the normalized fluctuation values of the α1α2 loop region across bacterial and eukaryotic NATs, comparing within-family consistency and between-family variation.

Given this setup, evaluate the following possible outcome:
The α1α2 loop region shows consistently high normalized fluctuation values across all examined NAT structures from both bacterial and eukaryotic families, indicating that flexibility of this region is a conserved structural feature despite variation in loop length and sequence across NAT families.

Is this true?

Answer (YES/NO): YES